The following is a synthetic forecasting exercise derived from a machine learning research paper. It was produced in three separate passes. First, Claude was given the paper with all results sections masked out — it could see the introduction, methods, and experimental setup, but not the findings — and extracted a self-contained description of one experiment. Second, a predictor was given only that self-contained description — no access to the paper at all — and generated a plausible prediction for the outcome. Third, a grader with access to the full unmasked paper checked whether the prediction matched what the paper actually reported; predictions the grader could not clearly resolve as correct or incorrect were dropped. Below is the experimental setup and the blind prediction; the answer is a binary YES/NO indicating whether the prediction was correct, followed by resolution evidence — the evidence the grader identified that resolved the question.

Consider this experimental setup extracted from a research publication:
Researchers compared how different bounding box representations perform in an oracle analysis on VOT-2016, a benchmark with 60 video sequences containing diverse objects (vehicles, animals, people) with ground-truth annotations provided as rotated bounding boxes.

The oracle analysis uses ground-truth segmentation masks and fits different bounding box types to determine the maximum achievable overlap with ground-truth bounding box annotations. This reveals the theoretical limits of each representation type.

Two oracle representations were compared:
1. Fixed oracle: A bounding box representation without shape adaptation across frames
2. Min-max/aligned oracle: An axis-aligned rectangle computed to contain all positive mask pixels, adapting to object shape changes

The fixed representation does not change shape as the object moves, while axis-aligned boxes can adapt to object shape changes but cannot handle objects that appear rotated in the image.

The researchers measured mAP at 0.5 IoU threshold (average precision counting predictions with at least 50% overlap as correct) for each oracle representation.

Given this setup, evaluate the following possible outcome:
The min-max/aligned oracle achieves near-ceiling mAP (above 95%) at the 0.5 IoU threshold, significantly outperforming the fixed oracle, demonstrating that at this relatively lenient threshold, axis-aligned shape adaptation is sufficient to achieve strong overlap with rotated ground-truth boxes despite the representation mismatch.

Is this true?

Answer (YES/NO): NO